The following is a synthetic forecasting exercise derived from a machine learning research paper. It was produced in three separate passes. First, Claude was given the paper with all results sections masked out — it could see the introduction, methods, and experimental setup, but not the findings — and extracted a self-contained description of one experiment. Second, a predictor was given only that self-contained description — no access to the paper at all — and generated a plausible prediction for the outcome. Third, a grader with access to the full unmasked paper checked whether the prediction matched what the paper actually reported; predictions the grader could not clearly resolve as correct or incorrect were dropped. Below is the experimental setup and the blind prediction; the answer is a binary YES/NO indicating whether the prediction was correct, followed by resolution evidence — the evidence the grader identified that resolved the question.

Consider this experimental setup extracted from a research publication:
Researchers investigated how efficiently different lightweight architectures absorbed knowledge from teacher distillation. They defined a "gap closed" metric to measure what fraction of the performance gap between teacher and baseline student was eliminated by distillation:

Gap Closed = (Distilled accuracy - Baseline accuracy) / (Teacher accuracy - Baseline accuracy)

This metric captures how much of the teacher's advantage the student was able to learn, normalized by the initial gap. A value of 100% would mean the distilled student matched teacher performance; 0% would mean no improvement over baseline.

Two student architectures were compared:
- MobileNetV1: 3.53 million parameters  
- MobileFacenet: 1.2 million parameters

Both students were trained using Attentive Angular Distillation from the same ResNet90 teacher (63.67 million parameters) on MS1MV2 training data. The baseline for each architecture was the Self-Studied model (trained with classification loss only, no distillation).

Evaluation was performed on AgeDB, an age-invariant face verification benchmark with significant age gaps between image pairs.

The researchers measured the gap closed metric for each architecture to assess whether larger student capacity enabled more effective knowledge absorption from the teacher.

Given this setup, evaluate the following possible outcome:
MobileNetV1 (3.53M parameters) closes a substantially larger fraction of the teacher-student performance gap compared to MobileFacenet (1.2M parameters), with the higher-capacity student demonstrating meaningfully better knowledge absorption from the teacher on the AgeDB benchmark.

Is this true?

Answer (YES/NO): YES